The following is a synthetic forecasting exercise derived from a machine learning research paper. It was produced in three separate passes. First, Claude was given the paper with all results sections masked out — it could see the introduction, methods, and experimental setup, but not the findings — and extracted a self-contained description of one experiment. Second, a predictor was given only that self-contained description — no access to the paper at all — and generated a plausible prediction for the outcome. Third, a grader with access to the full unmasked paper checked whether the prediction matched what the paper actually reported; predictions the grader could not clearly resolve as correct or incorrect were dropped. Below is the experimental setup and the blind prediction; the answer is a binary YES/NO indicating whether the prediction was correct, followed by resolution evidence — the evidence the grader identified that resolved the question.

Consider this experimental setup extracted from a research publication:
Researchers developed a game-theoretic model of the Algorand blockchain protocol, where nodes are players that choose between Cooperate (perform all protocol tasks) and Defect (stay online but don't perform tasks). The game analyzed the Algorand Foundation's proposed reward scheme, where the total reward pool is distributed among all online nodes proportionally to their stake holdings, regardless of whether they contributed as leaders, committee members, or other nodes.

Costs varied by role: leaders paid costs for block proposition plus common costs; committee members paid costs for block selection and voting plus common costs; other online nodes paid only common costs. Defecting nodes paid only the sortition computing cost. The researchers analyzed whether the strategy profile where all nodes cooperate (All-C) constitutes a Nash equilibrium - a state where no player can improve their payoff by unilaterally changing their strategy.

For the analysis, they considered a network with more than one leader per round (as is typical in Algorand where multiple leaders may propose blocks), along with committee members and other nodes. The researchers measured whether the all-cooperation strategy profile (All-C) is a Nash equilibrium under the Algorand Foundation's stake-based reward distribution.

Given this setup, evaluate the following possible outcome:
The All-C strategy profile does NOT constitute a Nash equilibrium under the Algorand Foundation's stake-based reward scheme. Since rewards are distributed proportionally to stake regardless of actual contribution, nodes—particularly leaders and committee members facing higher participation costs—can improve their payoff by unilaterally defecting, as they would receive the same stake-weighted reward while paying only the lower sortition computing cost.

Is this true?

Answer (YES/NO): YES